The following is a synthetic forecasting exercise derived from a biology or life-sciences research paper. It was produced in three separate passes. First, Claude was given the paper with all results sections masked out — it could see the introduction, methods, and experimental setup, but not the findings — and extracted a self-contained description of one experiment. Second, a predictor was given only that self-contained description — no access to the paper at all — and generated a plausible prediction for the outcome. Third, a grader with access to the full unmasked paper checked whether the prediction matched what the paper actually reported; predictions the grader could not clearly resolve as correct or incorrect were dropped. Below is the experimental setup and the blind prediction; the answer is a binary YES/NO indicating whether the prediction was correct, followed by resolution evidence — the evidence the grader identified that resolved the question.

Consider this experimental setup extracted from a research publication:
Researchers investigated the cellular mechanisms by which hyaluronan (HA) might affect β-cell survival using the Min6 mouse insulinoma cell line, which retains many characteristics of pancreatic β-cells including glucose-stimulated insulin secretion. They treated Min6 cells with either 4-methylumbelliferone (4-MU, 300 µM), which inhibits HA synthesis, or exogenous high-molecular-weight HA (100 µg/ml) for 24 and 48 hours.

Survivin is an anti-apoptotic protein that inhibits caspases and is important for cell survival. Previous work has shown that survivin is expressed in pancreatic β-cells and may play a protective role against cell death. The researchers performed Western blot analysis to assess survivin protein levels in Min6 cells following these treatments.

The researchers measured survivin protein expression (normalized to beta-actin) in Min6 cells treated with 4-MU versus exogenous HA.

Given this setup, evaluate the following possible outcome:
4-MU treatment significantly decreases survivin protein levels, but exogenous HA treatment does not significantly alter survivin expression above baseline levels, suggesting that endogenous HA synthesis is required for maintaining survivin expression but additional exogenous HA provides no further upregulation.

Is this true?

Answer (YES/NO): NO